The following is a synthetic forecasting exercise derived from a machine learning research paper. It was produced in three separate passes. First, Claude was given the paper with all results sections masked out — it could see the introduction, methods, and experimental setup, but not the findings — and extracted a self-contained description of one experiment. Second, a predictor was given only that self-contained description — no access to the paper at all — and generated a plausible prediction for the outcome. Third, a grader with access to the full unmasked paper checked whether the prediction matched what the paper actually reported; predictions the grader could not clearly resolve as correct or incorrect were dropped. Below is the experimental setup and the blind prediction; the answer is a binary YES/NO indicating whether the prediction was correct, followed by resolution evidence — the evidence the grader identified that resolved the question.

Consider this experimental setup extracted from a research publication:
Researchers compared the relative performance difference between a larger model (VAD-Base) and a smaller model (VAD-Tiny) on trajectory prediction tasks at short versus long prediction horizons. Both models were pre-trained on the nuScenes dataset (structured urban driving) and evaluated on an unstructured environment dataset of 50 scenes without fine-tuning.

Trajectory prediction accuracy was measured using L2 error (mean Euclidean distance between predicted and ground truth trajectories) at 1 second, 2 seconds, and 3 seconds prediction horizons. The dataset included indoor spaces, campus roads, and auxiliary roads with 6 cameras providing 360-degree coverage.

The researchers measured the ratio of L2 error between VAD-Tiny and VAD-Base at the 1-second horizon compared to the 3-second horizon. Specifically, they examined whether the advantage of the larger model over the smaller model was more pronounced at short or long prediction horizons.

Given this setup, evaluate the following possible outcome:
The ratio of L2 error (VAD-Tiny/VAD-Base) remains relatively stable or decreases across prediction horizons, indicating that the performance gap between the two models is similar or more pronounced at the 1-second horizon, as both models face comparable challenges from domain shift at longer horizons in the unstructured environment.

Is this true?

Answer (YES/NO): NO